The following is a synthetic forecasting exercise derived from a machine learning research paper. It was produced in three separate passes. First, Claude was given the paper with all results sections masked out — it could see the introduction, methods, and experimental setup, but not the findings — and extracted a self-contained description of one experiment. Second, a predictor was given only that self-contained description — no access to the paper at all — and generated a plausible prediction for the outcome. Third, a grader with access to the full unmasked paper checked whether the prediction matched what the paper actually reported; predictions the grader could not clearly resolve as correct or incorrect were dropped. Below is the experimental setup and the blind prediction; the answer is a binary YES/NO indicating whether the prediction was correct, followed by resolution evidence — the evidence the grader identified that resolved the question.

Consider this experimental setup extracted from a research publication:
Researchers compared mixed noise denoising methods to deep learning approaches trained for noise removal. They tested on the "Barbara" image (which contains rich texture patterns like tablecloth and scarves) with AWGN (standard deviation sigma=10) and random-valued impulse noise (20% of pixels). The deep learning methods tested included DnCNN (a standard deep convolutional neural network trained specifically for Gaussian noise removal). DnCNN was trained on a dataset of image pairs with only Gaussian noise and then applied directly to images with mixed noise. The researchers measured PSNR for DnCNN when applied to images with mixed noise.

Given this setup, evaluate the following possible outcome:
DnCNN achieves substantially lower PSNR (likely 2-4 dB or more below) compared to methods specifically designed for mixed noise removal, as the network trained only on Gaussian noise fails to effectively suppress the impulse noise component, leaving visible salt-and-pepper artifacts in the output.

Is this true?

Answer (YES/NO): NO